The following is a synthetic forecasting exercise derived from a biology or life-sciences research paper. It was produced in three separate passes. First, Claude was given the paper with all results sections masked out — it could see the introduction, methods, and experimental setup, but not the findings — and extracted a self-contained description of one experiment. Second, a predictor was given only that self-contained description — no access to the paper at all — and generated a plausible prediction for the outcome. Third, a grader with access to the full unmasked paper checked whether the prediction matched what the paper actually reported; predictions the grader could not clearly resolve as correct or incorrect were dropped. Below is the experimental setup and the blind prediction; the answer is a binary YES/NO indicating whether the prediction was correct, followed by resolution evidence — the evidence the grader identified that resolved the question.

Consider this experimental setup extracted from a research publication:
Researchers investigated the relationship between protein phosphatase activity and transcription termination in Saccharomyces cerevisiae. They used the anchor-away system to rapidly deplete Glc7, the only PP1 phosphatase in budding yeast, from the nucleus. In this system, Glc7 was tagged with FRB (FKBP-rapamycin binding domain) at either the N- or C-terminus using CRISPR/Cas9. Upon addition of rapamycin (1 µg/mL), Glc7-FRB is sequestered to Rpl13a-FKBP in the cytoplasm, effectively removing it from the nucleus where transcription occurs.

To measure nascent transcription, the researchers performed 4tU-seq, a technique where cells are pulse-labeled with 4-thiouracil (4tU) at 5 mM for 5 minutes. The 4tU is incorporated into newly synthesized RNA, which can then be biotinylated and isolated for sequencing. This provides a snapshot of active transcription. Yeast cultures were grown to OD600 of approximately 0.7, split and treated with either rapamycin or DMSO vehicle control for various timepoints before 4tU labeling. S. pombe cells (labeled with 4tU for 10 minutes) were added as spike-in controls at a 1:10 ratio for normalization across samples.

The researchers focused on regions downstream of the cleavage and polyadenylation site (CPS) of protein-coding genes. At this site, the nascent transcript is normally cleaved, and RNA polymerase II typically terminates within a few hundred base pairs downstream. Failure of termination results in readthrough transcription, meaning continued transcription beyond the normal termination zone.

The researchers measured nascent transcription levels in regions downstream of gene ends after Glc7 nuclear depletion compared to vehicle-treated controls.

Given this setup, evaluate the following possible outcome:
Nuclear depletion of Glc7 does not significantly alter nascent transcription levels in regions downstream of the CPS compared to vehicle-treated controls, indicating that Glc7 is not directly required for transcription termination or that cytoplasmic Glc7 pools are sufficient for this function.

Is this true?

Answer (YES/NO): NO